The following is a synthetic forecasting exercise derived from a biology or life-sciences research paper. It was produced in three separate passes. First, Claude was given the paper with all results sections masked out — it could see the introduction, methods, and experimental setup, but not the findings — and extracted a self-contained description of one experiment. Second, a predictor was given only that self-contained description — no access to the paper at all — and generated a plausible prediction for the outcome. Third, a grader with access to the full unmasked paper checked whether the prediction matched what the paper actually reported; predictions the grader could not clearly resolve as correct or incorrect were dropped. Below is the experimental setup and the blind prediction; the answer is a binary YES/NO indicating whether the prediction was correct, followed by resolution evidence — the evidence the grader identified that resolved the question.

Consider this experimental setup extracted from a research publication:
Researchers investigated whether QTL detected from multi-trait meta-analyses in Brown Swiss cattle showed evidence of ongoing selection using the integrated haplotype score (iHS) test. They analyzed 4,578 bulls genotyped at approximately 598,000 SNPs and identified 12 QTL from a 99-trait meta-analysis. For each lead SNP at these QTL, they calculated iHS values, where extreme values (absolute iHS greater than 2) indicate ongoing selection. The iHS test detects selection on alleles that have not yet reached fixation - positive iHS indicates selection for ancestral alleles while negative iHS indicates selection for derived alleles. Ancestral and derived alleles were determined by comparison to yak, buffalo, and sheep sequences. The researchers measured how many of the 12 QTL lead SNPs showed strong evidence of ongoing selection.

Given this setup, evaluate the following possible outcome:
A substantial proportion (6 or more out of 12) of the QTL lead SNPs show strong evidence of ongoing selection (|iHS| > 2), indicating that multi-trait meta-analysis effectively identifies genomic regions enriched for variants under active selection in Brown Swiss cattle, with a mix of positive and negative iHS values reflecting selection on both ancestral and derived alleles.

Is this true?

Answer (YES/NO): NO